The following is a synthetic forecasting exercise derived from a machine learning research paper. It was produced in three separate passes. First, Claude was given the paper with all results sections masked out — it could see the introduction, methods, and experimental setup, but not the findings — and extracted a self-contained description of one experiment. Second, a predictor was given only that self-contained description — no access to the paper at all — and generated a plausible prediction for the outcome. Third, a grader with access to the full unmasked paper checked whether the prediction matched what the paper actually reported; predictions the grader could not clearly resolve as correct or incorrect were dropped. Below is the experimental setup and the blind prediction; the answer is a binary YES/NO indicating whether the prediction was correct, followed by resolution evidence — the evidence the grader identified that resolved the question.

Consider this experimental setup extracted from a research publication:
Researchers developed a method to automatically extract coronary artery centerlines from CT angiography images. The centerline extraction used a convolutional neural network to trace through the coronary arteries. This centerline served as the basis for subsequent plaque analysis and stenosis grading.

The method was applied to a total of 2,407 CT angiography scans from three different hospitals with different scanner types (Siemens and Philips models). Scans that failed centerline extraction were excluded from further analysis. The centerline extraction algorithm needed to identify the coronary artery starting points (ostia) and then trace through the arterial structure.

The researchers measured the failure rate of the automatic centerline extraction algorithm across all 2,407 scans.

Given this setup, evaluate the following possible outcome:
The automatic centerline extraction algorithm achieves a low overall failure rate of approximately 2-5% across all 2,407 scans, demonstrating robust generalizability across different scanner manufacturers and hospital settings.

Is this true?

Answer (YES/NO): NO